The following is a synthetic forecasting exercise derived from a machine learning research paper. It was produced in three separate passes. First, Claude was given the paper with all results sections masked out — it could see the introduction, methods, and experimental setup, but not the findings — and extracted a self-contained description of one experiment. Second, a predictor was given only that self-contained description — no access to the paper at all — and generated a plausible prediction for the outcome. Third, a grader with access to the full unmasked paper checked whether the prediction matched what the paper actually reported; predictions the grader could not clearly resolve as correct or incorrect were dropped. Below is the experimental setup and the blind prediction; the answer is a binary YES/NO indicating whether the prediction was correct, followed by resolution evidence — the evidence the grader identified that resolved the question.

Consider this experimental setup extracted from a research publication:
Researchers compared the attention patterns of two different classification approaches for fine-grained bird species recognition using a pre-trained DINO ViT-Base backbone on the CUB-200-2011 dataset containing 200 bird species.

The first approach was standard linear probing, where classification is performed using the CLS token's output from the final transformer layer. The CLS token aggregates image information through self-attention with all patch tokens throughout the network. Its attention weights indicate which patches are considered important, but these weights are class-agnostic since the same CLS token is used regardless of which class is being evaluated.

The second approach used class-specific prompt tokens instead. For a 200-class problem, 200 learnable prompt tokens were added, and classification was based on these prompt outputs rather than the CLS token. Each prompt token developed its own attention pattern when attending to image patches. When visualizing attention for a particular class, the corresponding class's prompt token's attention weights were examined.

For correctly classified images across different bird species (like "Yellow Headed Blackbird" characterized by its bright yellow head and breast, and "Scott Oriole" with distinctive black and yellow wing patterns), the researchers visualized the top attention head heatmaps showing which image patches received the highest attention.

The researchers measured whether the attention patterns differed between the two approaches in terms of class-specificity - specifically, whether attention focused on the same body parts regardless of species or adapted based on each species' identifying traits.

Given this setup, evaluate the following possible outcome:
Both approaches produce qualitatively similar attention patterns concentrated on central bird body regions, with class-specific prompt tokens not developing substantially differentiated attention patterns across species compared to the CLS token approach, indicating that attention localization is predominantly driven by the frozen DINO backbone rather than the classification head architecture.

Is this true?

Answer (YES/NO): NO